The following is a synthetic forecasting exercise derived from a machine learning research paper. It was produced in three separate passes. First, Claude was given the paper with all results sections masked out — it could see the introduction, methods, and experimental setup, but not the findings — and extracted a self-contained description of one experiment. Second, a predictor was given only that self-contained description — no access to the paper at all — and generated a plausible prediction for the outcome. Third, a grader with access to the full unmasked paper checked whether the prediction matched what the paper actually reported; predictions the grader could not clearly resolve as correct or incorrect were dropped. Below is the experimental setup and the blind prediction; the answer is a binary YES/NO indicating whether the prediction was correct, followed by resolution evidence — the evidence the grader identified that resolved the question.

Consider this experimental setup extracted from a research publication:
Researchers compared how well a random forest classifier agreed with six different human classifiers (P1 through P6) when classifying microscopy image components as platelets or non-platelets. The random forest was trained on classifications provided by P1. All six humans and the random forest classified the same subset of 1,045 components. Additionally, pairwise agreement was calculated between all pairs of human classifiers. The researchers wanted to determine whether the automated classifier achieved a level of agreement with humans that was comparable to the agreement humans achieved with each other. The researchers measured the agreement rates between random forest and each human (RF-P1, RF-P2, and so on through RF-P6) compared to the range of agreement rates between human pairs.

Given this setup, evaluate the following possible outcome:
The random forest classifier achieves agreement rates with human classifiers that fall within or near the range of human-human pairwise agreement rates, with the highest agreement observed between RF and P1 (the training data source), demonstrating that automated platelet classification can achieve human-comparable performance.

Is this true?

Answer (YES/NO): NO